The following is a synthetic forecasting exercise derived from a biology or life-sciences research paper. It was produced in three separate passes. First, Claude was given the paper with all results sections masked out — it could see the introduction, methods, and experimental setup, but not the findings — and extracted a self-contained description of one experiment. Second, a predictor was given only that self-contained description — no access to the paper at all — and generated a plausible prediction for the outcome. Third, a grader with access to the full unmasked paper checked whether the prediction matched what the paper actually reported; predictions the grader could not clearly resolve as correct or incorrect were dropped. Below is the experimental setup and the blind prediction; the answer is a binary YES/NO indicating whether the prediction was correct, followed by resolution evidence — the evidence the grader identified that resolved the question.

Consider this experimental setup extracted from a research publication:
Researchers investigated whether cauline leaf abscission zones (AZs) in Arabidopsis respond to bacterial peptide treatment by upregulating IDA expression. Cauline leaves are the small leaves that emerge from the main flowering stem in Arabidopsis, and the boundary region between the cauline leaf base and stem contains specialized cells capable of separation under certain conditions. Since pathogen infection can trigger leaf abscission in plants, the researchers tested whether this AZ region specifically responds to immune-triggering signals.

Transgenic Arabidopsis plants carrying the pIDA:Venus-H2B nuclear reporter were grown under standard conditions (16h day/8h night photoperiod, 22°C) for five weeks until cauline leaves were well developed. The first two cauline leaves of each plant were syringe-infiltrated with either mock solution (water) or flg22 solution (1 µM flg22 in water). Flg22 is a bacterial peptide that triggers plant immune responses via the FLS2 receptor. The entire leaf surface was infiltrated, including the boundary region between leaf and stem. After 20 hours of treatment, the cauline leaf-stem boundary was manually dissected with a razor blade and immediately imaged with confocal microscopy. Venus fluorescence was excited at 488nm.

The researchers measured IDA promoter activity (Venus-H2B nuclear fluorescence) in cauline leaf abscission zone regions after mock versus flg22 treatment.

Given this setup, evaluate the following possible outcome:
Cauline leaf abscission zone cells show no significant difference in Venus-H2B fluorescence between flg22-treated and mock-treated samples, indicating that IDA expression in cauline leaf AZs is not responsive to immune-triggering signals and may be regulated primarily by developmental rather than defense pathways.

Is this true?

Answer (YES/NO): YES